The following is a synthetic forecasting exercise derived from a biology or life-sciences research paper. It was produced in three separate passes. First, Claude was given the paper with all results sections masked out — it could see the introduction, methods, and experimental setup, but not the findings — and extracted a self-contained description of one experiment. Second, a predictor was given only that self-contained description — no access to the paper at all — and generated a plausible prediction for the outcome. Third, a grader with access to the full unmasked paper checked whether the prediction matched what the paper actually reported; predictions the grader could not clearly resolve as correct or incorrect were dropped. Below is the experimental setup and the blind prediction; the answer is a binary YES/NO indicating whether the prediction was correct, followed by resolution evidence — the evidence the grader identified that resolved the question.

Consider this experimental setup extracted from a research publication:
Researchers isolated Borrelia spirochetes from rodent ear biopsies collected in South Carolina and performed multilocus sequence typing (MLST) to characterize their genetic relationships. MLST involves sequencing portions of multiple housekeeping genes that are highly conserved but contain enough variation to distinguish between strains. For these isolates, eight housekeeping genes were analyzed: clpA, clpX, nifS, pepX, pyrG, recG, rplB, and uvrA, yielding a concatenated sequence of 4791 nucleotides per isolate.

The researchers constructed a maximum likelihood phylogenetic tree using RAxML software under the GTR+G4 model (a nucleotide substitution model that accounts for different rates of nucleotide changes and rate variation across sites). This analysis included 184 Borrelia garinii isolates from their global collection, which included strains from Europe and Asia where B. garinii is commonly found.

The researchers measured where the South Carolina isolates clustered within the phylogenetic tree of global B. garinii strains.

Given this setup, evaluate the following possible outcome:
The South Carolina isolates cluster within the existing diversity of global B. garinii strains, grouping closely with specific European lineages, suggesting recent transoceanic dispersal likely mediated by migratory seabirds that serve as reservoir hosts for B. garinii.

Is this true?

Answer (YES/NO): NO